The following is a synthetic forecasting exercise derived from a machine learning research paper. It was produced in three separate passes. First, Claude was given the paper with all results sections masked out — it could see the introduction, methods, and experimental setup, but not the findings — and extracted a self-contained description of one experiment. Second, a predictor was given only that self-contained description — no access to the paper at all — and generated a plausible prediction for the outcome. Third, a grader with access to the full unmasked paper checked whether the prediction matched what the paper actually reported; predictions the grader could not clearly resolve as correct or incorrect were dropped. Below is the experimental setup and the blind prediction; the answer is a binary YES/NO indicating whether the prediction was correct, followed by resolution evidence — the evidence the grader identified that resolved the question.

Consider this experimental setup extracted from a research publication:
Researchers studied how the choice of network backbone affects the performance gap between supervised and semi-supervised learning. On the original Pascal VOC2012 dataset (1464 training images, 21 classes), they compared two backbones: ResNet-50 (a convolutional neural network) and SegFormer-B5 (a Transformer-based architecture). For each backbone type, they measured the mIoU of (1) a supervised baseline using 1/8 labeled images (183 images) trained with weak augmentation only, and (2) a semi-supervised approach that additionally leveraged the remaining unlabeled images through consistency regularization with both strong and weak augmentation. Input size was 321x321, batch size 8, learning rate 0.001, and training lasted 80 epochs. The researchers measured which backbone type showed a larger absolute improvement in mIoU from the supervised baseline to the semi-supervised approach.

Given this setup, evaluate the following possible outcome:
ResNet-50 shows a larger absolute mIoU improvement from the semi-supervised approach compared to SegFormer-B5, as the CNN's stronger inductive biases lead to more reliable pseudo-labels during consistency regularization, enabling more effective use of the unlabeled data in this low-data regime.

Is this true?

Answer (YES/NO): YES